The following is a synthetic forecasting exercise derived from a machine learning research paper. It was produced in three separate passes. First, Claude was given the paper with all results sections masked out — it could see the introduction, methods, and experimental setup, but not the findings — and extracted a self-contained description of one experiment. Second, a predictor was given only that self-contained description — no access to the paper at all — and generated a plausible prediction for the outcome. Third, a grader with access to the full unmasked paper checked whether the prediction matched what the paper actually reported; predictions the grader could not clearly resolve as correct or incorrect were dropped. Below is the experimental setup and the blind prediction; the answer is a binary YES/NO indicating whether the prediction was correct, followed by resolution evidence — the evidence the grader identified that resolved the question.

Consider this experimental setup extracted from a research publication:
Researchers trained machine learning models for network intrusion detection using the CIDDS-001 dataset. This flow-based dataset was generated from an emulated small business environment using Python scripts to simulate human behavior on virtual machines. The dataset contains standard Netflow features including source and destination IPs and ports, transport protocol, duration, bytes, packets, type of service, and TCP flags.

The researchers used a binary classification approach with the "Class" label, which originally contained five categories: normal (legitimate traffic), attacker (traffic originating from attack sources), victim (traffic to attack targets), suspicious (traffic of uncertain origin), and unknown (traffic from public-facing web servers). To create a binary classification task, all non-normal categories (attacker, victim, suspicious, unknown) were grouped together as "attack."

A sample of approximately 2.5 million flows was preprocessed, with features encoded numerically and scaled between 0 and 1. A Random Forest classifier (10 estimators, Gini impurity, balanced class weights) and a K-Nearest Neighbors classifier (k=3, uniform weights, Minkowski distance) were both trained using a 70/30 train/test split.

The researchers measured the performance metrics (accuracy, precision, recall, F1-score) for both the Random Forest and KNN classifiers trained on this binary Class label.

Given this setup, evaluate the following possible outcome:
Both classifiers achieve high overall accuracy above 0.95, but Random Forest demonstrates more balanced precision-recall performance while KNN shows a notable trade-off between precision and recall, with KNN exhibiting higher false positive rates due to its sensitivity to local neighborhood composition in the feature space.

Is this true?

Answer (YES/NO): NO